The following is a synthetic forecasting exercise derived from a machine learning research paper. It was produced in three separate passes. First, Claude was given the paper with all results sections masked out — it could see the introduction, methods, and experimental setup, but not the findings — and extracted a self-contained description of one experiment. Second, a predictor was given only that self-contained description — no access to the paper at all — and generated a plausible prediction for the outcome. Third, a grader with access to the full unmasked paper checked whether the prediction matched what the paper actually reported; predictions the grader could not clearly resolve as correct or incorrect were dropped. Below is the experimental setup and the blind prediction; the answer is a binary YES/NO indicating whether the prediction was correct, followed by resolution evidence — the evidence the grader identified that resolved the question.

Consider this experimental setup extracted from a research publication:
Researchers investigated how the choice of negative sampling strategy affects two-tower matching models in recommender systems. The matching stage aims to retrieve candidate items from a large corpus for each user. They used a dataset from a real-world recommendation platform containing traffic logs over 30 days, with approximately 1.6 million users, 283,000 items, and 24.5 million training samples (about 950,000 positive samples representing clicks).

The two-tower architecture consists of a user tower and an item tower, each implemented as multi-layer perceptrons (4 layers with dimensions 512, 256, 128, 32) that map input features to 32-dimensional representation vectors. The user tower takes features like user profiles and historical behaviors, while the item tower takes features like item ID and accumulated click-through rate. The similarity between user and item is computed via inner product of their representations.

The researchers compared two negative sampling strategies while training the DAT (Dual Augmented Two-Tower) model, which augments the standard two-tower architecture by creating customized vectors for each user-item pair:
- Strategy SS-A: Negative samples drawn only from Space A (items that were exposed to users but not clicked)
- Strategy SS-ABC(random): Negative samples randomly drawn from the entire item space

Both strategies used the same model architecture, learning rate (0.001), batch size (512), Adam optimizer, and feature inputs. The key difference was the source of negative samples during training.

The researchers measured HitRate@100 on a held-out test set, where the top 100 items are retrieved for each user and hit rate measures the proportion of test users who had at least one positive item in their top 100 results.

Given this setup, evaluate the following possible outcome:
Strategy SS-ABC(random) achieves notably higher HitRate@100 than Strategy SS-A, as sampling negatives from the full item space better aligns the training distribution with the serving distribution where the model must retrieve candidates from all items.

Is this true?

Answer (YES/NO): YES